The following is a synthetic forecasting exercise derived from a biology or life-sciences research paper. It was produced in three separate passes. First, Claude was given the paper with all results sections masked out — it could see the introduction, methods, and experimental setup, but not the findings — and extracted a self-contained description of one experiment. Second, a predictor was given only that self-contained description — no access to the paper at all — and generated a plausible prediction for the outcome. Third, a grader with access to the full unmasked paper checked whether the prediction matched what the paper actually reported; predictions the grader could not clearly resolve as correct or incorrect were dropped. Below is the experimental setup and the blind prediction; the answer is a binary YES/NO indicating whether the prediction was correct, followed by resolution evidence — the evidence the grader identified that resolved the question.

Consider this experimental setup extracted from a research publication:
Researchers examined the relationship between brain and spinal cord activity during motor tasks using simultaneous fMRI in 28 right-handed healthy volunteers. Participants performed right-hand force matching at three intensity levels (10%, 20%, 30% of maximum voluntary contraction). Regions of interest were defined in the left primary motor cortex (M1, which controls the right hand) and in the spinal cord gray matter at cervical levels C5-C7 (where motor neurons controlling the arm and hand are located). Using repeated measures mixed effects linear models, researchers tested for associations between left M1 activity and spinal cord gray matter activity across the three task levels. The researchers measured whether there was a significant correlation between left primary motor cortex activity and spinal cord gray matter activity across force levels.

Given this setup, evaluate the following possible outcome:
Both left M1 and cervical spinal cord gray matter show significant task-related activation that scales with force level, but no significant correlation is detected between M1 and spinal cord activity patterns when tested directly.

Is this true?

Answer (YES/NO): NO